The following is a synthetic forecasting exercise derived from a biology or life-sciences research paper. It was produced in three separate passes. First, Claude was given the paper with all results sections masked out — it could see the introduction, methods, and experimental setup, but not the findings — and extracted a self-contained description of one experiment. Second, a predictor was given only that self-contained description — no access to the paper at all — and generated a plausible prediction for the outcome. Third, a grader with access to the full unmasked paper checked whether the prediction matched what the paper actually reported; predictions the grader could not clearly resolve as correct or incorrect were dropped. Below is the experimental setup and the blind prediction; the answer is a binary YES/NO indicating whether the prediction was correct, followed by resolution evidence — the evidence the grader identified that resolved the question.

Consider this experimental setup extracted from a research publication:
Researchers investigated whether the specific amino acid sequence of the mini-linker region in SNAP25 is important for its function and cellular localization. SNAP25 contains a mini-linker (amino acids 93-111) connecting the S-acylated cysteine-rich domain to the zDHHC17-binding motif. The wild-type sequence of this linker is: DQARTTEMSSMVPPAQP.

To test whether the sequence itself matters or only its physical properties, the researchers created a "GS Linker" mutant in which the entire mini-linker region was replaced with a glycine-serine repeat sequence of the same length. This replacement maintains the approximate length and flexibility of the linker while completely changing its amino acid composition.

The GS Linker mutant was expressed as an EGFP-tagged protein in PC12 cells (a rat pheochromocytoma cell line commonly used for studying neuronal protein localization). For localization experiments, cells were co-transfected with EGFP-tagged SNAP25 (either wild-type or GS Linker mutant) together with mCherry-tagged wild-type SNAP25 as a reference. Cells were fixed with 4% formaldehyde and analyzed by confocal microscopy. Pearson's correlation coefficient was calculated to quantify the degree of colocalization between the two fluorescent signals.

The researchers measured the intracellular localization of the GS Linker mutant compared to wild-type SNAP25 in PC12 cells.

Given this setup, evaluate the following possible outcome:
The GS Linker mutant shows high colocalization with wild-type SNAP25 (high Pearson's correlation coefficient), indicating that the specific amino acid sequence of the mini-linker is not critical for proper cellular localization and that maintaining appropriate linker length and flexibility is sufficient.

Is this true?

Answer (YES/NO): YES